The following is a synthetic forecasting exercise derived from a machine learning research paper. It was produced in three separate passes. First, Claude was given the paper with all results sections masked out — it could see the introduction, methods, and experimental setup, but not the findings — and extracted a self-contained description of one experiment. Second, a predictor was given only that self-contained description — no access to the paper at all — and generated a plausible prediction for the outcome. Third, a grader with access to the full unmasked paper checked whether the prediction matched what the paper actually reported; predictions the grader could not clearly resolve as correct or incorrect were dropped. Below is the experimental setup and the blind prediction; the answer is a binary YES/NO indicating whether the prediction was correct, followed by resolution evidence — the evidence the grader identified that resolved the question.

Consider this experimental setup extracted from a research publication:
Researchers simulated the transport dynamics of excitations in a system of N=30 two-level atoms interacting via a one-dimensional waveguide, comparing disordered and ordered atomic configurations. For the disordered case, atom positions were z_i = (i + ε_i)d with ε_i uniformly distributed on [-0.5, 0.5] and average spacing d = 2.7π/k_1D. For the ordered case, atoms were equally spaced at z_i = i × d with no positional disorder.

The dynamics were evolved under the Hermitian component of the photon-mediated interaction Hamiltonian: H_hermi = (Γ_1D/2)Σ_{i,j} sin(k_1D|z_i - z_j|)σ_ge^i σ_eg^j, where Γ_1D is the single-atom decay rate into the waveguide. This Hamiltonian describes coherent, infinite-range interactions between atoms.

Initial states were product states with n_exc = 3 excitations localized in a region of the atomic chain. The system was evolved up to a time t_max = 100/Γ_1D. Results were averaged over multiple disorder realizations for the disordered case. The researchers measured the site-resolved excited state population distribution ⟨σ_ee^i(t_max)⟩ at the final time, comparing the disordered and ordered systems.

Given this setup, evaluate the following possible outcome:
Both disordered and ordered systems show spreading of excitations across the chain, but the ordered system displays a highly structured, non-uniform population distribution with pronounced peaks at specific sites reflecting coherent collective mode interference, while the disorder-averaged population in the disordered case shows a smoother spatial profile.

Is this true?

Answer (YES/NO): NO